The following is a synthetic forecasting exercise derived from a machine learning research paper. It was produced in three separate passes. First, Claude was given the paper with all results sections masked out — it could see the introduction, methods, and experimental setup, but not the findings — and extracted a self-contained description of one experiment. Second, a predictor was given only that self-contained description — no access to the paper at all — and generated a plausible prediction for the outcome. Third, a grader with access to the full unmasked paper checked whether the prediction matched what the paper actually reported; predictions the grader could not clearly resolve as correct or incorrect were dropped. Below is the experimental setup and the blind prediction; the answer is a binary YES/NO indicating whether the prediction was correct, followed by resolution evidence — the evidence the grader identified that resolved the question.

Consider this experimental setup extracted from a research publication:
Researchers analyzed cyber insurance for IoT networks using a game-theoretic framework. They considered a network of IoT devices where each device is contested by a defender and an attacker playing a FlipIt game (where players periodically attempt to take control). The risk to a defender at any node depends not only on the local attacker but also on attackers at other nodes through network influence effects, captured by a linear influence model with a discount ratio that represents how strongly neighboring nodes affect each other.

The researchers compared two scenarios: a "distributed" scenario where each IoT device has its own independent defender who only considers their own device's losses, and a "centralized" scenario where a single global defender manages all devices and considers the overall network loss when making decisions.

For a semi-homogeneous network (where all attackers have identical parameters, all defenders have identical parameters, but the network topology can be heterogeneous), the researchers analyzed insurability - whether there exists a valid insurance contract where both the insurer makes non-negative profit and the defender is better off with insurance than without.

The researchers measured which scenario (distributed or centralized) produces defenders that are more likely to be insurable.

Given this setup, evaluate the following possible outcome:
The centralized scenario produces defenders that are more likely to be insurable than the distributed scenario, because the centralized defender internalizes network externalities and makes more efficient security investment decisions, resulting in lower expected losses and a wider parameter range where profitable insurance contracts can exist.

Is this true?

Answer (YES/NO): NO